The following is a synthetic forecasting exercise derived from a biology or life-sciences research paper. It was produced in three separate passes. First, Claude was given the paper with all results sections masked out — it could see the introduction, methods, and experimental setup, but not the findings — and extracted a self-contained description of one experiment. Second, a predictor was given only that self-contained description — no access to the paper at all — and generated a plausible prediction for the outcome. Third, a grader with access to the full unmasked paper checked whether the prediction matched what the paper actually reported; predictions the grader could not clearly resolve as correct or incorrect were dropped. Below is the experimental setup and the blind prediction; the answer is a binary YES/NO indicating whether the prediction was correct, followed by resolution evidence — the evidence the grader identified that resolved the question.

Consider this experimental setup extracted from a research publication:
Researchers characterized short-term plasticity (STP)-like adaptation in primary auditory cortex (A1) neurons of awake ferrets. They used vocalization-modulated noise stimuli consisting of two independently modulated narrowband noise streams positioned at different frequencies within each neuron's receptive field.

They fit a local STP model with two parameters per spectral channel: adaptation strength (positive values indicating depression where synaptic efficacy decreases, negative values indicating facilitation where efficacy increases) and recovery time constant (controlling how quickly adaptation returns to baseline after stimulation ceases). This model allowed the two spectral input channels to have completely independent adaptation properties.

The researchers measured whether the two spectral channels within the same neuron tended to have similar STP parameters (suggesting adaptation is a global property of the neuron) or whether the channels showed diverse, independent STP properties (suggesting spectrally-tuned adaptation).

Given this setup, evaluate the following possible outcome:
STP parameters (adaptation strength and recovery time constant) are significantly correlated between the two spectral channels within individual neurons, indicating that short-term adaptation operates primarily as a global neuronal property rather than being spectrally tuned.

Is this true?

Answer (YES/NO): NO